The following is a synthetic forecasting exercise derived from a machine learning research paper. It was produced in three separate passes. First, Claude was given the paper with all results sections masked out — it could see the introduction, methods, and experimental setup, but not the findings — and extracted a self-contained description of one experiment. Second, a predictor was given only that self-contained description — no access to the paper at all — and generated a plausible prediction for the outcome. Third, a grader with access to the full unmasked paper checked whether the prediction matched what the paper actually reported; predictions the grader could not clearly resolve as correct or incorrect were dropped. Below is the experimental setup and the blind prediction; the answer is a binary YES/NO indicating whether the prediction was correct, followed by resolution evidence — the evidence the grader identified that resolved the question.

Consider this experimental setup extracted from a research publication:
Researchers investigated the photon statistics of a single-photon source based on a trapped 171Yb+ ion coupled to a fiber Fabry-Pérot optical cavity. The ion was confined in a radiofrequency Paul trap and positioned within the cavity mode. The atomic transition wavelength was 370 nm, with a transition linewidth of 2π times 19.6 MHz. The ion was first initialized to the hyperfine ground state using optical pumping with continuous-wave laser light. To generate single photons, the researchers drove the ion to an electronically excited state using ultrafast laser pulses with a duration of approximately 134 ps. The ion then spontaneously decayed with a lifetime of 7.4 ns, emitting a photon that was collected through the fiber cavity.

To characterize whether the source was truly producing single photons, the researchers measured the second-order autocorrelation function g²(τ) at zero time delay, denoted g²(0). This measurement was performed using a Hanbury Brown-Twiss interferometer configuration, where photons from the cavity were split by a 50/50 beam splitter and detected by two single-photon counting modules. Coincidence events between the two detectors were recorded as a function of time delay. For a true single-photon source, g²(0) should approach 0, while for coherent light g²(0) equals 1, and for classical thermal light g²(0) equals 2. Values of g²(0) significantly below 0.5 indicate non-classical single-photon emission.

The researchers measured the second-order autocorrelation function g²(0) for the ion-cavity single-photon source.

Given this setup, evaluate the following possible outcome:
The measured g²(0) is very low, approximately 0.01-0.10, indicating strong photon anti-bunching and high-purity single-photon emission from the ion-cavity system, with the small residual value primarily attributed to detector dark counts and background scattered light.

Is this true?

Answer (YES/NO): NO